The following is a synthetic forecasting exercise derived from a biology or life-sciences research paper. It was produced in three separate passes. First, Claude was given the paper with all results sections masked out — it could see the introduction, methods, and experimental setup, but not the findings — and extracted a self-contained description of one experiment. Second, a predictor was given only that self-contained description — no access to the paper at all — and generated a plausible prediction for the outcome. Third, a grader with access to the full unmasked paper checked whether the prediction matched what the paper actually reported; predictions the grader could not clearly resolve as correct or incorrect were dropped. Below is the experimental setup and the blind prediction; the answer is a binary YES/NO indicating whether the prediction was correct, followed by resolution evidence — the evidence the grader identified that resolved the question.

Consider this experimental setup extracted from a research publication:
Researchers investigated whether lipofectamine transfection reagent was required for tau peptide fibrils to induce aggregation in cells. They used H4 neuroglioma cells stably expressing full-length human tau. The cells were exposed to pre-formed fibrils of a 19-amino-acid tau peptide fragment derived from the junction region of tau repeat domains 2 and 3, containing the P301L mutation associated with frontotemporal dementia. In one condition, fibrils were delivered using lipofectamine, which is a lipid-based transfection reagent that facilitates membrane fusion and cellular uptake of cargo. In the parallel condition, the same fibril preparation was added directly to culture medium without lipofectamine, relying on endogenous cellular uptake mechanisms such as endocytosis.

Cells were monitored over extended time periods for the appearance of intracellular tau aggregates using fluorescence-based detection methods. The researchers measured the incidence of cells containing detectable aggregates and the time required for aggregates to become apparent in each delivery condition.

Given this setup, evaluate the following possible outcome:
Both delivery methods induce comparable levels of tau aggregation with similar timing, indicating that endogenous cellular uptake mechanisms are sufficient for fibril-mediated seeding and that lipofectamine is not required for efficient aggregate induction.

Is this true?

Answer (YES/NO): NO